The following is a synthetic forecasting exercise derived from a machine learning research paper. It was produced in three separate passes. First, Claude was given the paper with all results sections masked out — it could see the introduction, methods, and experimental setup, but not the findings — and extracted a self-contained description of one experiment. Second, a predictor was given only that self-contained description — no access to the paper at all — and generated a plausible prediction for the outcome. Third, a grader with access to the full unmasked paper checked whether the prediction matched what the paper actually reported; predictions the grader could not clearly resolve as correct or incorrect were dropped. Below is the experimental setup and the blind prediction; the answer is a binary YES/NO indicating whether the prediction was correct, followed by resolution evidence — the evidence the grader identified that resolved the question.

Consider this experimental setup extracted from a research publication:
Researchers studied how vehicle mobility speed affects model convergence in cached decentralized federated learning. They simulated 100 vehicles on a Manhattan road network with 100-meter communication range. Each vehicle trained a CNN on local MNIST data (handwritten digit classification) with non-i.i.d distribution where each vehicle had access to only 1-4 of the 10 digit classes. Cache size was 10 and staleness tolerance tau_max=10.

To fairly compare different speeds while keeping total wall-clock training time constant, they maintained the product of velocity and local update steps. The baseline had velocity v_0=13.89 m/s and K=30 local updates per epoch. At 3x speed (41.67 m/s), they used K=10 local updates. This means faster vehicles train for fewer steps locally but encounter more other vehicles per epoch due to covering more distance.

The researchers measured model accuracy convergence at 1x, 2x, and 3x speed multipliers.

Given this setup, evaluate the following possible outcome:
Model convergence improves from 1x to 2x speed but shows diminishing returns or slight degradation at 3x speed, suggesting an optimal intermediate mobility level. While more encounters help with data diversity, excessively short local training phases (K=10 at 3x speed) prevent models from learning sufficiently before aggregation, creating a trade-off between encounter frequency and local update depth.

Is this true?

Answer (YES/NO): NO